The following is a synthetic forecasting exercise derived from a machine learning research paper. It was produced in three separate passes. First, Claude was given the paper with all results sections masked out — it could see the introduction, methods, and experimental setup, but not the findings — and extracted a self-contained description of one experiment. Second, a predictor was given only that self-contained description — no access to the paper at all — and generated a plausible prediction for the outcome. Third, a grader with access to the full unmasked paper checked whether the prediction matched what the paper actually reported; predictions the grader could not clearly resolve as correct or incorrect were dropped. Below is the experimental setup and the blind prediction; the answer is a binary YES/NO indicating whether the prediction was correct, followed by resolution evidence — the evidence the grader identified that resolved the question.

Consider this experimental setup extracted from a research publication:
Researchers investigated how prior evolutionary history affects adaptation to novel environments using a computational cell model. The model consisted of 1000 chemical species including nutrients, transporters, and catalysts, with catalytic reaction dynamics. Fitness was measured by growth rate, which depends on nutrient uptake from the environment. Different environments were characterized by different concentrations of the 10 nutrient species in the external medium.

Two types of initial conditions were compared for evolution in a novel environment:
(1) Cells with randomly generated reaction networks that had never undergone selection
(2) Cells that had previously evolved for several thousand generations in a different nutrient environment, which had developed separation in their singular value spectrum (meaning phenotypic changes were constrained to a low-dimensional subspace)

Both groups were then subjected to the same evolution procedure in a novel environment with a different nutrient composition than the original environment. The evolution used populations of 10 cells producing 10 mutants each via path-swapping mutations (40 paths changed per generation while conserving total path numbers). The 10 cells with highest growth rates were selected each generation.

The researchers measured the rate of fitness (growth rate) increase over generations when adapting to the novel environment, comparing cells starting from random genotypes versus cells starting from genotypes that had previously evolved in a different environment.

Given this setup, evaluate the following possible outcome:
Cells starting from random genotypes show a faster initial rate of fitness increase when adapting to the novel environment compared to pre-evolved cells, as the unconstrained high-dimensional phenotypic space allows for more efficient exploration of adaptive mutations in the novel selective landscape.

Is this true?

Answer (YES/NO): NO